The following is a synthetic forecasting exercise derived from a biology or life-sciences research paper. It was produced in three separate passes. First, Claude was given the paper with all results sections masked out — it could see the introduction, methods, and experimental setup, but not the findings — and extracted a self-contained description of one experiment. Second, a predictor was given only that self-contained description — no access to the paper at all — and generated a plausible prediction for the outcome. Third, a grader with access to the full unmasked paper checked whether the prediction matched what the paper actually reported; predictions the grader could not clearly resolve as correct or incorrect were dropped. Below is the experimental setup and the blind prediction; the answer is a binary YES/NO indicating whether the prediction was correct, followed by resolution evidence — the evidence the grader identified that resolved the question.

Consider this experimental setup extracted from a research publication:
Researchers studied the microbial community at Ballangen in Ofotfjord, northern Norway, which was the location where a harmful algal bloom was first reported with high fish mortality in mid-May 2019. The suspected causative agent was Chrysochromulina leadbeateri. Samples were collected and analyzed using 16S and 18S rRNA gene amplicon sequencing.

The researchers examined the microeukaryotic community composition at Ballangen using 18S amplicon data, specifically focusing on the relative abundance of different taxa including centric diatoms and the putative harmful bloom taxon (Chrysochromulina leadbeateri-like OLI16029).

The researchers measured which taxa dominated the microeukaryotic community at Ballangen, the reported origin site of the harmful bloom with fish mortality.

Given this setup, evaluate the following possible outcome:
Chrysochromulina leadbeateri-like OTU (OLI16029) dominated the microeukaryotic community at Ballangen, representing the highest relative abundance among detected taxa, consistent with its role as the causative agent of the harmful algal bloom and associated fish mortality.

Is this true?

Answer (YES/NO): NO